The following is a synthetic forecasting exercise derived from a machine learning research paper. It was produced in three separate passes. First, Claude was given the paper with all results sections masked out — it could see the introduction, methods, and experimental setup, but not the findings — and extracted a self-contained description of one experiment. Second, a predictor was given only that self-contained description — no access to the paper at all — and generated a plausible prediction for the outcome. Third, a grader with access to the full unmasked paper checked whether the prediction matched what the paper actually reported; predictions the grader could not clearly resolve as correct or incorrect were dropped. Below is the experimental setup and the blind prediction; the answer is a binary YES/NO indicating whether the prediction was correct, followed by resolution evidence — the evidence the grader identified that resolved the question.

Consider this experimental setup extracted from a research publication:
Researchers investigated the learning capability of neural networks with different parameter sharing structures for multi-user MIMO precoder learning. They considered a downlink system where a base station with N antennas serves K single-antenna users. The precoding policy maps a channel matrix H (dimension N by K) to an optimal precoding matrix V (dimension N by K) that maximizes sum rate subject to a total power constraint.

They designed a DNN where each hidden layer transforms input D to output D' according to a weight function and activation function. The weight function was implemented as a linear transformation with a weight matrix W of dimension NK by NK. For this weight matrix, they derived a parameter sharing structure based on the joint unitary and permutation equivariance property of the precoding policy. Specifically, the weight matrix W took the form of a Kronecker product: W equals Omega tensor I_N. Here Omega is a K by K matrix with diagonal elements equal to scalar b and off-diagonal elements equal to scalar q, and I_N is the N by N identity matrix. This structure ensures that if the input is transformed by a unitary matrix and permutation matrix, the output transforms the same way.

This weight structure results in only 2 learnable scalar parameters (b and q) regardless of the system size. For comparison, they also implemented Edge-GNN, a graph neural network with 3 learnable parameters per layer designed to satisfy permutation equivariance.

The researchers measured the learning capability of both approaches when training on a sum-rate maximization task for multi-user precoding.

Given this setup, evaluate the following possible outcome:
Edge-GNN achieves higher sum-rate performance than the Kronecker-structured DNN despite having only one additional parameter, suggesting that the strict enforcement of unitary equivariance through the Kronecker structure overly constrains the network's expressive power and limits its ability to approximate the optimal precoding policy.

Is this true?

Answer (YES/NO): YES